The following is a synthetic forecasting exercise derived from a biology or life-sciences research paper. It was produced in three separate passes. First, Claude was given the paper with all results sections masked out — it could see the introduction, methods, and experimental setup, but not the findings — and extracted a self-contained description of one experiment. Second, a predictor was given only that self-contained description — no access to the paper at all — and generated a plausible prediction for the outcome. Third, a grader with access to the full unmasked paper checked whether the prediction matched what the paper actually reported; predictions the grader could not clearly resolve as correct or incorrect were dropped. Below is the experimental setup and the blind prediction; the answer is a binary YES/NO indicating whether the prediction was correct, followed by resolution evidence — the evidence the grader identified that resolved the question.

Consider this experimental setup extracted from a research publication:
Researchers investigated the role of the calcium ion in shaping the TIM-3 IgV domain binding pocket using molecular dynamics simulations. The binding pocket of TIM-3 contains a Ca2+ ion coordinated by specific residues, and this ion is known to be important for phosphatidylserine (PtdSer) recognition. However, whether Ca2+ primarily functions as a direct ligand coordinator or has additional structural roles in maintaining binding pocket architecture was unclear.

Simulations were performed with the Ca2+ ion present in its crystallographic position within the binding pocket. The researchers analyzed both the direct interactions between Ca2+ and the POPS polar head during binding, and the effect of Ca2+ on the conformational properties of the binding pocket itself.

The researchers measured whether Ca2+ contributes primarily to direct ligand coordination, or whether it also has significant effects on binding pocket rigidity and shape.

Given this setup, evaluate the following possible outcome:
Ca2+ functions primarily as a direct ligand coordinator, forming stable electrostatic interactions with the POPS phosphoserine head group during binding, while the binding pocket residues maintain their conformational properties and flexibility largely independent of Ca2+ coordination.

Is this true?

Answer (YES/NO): NO